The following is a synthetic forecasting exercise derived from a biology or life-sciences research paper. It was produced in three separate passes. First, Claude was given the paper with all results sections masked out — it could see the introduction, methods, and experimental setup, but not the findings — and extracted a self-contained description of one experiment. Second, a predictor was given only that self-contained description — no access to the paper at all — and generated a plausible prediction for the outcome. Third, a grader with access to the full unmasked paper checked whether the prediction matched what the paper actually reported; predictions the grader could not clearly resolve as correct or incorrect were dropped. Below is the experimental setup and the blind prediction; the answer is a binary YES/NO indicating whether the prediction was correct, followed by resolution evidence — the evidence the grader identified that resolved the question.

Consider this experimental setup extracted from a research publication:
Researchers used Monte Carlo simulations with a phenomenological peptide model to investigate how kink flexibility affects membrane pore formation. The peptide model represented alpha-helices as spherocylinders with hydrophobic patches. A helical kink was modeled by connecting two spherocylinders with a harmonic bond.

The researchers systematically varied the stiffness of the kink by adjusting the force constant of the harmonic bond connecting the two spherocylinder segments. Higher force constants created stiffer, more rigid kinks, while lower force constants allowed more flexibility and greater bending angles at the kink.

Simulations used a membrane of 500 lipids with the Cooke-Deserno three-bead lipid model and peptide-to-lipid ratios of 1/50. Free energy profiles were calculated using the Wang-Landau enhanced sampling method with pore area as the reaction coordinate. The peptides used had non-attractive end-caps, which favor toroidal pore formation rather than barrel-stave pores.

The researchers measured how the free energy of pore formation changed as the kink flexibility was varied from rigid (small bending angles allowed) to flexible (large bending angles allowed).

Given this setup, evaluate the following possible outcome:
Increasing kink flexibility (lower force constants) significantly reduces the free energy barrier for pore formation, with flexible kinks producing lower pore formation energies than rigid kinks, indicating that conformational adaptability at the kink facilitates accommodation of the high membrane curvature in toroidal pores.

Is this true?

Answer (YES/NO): YES